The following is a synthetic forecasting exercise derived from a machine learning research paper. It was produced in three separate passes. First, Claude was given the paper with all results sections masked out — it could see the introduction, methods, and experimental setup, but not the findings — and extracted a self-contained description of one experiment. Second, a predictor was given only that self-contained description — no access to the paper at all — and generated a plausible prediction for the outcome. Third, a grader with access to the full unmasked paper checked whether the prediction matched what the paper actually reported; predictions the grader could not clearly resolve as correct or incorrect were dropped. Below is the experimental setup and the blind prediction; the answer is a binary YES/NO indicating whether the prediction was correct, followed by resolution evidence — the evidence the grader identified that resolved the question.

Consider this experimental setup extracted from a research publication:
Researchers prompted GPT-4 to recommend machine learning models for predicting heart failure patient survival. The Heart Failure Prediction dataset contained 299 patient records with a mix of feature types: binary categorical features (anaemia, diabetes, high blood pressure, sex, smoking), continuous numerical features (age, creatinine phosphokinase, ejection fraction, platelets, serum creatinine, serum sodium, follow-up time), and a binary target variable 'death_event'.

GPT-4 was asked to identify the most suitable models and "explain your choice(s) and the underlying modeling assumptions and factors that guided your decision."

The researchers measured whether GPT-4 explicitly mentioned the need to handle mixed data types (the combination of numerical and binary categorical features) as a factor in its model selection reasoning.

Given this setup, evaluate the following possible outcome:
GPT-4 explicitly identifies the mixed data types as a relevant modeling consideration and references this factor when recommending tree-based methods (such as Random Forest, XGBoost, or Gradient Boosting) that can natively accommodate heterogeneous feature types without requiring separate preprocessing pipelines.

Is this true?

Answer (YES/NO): YES